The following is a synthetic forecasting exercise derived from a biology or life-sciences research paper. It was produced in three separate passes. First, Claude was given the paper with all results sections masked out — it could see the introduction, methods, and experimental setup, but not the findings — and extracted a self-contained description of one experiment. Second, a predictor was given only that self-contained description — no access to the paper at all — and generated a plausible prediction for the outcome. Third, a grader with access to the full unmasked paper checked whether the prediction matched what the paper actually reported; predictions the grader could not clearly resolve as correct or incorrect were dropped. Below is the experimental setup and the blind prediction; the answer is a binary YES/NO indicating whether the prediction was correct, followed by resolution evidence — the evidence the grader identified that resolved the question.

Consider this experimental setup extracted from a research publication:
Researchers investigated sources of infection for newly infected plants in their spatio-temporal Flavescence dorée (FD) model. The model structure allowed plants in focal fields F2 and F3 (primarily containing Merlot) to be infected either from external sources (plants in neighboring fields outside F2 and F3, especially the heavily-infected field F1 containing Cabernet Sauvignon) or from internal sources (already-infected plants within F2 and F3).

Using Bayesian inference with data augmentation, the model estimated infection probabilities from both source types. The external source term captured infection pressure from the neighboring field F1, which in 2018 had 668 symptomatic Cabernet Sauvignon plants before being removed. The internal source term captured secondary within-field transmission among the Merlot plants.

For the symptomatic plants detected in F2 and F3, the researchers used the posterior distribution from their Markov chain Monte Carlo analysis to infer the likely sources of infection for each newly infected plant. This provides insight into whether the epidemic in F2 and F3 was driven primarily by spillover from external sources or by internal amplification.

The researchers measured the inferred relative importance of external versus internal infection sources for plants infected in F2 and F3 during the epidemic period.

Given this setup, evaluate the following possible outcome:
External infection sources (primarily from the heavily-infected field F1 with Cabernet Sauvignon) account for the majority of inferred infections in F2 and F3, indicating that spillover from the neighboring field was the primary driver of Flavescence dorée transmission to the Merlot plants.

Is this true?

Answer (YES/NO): NO